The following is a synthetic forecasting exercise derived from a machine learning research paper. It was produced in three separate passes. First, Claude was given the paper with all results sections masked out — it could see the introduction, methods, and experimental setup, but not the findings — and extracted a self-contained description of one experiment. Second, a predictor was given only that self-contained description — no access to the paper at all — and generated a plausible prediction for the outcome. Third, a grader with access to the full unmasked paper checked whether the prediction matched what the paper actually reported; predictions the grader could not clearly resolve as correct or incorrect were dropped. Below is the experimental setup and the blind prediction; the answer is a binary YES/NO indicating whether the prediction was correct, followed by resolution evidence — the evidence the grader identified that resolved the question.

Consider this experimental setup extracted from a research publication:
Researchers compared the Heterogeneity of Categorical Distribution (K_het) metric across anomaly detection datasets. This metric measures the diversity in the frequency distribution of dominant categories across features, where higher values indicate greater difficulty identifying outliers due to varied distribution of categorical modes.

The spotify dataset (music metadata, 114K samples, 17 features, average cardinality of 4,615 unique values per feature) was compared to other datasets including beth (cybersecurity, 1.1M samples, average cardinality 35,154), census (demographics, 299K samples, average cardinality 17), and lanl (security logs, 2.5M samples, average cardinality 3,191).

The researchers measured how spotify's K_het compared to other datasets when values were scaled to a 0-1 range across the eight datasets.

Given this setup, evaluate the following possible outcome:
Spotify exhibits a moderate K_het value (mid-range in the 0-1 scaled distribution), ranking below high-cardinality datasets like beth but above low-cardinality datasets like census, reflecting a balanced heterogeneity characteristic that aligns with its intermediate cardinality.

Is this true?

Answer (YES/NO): NO